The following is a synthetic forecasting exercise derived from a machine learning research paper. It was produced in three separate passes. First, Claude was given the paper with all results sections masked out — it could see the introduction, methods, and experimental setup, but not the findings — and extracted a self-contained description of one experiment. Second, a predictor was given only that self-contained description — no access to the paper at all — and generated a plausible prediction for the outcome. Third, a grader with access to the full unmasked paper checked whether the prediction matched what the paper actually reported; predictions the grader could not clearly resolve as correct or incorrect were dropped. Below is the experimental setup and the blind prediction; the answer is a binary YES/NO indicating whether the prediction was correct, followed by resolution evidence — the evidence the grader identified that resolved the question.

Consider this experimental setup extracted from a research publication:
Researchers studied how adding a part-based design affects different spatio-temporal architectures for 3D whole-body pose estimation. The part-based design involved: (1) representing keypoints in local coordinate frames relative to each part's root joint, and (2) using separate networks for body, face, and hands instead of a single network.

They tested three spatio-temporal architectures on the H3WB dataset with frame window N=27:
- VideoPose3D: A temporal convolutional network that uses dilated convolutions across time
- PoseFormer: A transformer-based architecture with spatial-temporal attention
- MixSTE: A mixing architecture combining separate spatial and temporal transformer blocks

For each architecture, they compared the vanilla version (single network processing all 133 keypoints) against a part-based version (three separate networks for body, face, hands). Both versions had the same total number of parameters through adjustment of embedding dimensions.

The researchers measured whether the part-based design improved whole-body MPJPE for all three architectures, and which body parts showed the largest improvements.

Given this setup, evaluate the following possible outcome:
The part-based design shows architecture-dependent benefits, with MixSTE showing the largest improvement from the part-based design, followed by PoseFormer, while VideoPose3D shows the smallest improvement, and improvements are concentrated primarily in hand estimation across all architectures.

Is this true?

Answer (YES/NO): NO